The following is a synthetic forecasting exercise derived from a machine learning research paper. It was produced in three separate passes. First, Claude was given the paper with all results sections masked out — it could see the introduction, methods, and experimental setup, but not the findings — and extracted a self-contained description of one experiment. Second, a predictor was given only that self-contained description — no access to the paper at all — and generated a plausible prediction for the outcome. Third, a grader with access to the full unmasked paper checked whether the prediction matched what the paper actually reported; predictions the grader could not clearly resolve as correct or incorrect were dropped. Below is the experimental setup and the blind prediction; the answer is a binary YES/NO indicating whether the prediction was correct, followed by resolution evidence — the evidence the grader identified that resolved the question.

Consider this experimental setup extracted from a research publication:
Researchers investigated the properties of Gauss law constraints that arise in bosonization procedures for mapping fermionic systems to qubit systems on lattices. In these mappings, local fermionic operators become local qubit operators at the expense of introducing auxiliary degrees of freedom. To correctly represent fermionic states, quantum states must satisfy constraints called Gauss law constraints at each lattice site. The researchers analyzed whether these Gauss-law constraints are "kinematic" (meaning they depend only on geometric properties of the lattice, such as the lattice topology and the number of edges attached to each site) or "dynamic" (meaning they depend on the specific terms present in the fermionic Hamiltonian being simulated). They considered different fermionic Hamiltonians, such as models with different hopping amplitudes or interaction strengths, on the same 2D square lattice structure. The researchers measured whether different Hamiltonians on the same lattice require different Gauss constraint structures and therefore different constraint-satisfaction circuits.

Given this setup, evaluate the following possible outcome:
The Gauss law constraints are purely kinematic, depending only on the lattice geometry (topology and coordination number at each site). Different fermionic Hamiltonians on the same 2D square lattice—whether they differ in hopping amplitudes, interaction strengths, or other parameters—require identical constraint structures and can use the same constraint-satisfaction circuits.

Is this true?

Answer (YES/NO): YES